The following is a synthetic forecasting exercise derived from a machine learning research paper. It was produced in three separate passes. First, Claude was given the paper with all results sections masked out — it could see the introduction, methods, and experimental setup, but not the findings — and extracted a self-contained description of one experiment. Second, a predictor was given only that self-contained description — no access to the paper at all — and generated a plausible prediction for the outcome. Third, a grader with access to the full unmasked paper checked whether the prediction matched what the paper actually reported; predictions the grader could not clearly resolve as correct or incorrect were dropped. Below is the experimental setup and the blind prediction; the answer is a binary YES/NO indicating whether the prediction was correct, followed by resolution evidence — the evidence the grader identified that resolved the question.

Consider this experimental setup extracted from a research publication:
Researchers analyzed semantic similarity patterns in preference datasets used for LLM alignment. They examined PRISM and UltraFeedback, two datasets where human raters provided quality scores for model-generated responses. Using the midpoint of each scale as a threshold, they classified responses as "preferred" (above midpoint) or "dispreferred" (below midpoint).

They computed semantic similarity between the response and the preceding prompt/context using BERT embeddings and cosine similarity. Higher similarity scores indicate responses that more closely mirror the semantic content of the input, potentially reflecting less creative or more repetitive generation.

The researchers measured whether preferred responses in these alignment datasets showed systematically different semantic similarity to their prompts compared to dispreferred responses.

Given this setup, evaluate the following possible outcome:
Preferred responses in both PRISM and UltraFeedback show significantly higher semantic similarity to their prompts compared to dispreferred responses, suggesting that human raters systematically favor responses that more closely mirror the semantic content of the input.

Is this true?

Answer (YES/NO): YES